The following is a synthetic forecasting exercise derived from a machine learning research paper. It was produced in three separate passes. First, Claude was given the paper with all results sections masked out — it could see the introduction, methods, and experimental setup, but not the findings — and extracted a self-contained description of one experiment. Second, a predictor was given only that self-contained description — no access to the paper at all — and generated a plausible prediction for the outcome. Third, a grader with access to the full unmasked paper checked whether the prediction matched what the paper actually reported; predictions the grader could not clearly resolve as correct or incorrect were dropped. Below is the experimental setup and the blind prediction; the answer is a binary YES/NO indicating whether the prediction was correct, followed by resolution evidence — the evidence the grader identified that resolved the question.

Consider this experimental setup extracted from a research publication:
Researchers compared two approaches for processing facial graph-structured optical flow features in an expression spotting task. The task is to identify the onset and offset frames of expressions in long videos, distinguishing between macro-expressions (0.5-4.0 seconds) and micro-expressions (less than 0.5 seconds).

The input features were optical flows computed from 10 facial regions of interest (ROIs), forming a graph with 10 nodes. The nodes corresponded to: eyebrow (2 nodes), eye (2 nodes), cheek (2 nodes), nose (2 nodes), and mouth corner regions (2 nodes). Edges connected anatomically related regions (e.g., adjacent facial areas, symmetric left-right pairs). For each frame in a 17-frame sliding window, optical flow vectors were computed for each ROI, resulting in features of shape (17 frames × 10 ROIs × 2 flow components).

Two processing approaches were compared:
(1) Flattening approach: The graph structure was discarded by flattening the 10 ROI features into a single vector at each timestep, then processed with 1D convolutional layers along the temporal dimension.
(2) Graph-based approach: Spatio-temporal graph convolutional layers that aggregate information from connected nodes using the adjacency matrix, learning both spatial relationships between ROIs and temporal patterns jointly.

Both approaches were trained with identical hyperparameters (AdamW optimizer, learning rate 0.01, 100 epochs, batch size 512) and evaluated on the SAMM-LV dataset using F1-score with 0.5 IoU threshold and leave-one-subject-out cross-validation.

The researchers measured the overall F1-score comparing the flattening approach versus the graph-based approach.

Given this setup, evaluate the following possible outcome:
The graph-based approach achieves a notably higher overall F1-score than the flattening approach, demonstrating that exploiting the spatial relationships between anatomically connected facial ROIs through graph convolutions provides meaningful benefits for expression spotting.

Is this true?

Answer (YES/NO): NO